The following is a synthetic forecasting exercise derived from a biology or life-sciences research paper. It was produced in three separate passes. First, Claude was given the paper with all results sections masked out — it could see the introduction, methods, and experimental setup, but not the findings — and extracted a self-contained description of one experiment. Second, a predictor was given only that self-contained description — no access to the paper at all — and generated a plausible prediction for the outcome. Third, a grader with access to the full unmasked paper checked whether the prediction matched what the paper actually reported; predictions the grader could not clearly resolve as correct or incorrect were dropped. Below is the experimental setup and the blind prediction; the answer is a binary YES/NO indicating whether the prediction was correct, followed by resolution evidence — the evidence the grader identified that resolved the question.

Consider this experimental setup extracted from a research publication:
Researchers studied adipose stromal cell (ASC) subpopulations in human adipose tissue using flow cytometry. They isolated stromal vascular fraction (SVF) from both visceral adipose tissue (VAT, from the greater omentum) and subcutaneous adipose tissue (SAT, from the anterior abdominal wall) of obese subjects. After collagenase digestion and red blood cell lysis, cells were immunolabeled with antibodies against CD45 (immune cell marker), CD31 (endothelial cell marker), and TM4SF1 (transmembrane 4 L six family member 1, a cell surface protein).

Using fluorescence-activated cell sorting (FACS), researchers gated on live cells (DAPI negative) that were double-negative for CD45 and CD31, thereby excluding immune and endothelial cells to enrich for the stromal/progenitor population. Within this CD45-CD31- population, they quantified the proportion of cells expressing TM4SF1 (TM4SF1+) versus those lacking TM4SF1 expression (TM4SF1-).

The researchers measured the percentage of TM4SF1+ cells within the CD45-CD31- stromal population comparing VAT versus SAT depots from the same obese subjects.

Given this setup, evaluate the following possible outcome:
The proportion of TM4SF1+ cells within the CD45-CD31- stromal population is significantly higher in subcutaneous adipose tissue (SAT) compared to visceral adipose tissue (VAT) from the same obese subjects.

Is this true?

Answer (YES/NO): NO